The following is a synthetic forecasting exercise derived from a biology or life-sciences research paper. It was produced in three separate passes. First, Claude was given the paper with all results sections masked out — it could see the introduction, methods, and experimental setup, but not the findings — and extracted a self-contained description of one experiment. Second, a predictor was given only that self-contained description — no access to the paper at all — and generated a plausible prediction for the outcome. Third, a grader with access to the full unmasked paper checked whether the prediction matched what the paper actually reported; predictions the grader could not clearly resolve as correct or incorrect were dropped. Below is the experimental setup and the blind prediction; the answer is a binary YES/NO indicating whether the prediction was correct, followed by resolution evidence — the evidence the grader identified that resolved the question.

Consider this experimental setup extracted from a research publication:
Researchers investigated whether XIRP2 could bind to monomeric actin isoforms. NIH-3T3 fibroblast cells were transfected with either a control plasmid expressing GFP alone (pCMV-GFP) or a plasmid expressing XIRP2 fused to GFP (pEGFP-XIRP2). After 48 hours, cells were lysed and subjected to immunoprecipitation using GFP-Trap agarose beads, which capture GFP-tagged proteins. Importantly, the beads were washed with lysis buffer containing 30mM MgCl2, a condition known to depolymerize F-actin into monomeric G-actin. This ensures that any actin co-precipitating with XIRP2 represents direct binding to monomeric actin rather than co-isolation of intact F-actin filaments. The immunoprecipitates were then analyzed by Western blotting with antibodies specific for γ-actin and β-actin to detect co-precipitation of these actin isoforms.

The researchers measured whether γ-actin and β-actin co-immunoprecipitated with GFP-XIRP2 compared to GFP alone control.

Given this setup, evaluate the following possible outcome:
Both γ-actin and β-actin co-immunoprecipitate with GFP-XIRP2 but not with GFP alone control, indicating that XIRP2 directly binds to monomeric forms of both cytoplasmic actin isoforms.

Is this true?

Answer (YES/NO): YES